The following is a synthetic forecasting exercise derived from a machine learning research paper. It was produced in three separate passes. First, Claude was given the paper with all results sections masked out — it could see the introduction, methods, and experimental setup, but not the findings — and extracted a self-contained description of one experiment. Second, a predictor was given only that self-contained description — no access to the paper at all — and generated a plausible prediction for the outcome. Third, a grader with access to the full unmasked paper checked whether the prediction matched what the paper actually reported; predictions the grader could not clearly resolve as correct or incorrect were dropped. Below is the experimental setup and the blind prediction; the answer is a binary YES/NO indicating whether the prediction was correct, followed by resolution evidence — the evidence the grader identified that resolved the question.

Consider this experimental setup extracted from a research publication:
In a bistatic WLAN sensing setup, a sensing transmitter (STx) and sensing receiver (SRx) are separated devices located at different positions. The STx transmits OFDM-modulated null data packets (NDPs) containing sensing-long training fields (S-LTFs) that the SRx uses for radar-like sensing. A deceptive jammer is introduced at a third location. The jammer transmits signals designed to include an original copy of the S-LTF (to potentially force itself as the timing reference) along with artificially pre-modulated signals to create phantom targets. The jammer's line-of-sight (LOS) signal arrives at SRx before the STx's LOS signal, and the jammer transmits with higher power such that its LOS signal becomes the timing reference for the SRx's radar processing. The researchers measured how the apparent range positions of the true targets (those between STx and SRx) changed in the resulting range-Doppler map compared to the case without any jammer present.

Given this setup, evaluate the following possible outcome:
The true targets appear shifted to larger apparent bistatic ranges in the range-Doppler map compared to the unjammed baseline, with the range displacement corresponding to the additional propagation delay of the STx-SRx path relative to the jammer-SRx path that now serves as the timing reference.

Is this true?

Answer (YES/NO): YES